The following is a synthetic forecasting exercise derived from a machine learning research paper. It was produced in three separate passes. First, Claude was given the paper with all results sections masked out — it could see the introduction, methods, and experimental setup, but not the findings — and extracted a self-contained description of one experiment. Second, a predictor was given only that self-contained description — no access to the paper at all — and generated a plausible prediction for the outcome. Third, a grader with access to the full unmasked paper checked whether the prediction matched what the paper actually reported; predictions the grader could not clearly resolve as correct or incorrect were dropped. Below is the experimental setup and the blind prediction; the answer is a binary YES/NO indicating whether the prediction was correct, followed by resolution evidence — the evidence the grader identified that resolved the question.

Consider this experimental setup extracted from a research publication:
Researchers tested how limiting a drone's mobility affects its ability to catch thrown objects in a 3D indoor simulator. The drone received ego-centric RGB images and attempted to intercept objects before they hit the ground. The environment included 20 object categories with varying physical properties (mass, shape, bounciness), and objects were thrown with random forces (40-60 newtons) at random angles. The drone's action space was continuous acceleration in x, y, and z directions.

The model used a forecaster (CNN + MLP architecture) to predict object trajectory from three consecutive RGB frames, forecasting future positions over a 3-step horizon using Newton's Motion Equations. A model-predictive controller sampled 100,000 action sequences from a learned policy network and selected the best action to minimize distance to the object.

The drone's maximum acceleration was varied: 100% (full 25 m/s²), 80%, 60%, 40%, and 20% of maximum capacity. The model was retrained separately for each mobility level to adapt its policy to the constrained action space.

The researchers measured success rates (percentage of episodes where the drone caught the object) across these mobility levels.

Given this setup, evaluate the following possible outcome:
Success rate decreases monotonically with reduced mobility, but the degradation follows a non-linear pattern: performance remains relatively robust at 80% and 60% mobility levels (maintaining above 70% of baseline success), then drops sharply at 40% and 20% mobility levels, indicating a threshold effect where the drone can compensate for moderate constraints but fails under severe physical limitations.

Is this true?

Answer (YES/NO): NO